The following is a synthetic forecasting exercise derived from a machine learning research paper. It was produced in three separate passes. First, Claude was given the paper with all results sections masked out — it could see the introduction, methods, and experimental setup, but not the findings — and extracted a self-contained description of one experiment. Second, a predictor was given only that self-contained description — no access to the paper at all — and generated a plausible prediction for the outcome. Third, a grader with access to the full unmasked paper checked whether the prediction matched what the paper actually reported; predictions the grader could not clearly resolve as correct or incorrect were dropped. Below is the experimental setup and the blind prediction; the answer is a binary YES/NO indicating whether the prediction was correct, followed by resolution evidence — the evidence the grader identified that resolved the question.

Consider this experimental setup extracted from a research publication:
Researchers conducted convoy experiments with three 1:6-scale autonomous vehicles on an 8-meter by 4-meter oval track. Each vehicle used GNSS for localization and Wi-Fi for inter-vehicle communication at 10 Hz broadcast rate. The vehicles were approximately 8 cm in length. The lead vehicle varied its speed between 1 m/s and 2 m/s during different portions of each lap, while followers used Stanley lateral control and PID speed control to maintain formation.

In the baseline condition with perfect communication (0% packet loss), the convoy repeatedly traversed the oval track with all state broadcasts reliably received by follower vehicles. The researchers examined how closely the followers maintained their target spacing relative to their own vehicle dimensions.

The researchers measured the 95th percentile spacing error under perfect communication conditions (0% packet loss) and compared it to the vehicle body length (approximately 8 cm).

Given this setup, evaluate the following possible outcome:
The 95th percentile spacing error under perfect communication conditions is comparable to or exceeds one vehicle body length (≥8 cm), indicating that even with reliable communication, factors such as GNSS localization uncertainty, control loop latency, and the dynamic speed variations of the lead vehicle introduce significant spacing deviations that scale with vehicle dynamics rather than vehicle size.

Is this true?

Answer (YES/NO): YES